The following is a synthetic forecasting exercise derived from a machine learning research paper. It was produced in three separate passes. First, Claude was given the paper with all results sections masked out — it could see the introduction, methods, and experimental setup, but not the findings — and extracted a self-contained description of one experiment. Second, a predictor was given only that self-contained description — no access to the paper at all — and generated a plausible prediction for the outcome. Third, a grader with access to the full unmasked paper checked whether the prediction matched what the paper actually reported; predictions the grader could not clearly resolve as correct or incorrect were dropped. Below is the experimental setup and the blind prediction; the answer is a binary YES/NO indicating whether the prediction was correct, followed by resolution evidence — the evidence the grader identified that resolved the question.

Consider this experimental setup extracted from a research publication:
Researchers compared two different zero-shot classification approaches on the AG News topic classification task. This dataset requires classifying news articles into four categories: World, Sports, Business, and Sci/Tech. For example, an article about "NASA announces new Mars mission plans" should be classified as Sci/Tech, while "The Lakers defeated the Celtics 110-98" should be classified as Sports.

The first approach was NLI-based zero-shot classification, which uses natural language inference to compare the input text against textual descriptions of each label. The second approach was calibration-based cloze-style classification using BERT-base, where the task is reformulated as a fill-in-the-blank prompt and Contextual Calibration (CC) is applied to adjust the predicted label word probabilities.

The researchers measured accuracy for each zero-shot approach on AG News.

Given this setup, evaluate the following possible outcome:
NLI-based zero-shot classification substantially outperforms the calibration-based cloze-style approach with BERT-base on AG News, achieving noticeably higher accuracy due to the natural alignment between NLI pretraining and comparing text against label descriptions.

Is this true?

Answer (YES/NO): NO